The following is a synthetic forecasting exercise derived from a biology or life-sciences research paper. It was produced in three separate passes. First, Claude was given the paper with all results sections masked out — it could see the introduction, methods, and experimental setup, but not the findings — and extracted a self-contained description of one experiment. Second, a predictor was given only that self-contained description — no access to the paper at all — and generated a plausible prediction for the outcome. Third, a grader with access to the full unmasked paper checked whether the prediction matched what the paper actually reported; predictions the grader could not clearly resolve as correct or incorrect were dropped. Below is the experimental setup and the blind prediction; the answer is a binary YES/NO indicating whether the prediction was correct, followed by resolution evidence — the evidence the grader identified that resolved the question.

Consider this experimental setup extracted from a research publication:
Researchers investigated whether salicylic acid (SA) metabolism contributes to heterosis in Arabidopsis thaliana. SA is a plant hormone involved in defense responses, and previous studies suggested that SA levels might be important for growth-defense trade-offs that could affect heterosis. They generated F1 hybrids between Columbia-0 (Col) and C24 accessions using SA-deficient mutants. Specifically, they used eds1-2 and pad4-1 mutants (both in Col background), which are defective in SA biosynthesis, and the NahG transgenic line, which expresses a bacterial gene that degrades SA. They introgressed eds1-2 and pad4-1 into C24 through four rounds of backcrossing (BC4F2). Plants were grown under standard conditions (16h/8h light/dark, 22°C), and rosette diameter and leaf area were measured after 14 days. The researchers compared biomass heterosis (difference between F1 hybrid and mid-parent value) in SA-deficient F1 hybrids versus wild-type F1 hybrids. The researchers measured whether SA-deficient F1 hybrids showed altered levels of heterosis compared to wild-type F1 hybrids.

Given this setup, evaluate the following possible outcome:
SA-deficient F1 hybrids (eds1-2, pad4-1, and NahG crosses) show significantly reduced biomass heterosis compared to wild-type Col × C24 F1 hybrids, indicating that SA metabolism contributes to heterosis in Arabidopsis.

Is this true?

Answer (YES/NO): NO